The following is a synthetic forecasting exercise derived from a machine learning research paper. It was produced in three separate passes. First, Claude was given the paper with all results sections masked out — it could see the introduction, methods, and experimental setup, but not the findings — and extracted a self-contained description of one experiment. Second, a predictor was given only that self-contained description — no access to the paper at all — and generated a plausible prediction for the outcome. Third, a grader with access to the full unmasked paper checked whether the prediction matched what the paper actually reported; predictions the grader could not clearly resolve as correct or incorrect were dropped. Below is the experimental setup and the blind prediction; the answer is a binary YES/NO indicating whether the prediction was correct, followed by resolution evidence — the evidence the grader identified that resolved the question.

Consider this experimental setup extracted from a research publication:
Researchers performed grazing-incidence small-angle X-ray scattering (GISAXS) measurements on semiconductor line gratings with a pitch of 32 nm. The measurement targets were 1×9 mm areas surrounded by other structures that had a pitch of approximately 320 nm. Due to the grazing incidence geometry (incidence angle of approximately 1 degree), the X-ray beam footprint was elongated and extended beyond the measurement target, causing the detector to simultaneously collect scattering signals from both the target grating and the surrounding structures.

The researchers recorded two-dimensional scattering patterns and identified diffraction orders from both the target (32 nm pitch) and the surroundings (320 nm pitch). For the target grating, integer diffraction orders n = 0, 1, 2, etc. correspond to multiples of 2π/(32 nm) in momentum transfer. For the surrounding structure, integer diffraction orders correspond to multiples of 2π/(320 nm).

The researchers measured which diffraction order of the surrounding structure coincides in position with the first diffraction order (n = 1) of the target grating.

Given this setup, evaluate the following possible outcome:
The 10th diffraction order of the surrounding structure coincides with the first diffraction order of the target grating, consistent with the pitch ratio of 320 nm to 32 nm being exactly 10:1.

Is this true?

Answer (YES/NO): YES